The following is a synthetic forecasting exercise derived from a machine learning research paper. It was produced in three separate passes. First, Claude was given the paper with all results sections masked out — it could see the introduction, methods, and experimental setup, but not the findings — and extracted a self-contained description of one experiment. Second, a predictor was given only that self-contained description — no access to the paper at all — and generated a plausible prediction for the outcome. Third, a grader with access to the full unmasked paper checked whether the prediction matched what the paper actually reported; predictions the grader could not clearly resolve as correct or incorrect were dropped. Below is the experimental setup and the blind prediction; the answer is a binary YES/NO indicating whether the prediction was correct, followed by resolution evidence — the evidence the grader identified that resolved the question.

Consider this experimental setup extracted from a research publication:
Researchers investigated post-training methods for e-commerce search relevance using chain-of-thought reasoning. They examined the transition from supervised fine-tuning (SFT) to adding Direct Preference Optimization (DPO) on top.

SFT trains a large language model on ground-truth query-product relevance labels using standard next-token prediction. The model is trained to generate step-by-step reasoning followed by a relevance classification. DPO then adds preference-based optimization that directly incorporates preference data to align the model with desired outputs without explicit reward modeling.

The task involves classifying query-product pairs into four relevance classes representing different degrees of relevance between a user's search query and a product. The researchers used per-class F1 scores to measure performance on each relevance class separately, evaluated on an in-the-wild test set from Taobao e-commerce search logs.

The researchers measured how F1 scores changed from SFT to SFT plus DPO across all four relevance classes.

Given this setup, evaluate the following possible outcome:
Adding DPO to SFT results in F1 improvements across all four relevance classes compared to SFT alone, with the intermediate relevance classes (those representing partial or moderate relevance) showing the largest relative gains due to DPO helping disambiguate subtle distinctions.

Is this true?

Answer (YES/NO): NO